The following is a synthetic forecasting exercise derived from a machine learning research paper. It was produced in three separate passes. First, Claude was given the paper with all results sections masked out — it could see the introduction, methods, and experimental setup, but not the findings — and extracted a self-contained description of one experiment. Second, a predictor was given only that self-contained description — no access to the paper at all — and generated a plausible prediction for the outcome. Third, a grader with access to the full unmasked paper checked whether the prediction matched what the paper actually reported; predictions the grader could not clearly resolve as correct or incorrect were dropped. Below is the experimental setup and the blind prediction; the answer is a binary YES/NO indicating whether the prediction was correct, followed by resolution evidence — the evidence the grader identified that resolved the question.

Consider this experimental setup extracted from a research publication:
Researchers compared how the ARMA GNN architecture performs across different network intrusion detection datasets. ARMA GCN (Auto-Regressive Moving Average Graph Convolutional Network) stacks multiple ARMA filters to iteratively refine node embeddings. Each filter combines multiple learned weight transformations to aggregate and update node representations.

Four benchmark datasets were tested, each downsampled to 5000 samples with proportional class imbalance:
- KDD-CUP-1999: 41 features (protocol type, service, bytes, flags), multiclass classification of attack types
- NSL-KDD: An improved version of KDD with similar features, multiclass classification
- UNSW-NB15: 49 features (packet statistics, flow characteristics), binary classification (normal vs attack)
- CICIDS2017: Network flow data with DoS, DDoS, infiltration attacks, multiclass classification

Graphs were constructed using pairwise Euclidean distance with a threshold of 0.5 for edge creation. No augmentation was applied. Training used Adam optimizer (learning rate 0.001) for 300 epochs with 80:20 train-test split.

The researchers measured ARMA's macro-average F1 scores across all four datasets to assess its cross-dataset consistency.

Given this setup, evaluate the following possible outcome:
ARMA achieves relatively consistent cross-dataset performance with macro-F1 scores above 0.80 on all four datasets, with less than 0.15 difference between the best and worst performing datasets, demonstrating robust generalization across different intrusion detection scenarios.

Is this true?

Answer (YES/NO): NO